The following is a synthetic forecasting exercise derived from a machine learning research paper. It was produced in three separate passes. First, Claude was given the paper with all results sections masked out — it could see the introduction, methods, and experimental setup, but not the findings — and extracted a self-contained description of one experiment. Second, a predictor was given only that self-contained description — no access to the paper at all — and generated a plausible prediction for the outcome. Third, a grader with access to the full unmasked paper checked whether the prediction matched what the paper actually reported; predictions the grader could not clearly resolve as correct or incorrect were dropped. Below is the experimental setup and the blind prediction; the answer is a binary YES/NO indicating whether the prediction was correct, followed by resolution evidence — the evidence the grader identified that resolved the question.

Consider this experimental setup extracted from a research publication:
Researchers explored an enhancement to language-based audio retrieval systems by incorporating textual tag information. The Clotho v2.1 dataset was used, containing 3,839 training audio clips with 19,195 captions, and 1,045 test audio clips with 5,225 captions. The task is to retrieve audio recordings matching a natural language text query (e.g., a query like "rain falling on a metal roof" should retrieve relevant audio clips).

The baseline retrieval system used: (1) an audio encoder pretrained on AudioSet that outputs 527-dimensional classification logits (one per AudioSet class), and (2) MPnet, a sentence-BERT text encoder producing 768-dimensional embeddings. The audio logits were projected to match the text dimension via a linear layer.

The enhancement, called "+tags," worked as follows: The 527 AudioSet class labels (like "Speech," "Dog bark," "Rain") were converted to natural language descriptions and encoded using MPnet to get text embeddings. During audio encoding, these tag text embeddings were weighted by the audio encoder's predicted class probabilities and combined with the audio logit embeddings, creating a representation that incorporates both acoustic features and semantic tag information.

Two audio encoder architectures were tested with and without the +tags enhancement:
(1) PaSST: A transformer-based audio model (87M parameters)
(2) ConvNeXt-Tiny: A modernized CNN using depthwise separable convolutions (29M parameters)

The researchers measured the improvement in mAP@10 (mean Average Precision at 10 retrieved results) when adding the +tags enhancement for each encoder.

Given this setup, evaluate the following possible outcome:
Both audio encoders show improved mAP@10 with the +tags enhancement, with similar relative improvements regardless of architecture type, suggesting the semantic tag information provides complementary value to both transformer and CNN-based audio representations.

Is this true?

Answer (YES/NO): NO